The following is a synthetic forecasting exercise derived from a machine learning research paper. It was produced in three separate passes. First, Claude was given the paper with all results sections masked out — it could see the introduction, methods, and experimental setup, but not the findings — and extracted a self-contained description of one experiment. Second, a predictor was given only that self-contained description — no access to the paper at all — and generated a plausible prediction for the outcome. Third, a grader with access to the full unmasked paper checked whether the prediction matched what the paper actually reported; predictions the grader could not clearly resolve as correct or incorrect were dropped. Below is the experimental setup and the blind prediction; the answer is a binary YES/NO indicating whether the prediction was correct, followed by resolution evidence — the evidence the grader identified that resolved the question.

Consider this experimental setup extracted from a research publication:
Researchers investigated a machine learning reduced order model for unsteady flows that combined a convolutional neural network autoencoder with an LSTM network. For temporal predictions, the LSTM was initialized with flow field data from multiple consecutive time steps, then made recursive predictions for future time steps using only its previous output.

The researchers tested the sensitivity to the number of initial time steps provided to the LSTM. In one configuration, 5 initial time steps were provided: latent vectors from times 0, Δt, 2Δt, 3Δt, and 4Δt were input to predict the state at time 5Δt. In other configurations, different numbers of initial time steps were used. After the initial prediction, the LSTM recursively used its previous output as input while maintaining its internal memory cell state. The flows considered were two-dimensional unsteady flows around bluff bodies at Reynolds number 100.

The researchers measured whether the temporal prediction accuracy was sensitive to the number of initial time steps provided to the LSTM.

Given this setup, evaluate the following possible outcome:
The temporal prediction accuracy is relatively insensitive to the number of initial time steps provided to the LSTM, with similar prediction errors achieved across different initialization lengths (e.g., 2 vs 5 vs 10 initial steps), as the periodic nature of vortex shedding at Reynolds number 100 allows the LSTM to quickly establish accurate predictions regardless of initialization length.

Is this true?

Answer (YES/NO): YES